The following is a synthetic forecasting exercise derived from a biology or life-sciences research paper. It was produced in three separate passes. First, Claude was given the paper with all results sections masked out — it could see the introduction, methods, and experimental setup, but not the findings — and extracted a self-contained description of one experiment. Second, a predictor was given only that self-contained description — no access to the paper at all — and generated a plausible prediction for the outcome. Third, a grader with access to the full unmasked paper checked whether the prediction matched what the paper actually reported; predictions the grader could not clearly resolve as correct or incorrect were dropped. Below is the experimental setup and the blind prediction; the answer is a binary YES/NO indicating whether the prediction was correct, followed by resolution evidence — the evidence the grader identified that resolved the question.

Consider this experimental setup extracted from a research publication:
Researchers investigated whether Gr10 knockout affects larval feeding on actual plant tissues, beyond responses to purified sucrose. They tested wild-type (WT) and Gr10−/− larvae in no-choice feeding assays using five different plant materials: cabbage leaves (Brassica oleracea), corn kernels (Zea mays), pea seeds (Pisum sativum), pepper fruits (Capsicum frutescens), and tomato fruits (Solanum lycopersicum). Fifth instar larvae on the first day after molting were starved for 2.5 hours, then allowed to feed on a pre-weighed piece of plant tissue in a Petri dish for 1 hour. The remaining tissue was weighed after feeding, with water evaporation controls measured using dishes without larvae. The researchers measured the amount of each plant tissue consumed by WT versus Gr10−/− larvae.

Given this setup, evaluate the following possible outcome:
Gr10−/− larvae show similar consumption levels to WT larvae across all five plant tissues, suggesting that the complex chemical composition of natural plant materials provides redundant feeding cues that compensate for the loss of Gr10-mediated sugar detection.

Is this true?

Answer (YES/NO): NO